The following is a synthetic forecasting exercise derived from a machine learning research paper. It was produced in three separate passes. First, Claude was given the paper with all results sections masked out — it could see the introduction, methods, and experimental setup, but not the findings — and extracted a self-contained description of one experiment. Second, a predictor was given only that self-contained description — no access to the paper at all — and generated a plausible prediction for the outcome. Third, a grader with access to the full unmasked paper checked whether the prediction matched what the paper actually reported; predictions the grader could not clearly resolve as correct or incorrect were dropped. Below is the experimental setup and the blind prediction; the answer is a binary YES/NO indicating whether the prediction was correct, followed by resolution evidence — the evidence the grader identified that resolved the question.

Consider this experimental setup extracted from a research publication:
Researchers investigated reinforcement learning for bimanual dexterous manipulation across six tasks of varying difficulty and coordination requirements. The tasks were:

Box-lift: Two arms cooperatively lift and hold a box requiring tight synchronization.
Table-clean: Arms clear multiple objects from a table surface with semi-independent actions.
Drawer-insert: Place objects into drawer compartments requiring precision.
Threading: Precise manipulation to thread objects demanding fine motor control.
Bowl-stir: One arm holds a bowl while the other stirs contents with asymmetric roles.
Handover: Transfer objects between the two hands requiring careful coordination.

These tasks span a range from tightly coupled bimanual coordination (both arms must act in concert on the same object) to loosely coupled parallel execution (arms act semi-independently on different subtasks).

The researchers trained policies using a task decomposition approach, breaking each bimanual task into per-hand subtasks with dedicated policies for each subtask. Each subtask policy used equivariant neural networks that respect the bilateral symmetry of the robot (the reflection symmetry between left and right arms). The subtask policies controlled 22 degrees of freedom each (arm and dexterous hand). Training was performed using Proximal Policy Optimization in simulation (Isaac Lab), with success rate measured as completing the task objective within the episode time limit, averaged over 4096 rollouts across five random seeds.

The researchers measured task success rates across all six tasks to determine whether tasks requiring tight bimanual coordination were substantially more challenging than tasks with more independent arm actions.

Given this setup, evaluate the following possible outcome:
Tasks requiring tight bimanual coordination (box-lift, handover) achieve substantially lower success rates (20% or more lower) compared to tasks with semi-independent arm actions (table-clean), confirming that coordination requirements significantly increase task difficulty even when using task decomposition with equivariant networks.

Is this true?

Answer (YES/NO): NO